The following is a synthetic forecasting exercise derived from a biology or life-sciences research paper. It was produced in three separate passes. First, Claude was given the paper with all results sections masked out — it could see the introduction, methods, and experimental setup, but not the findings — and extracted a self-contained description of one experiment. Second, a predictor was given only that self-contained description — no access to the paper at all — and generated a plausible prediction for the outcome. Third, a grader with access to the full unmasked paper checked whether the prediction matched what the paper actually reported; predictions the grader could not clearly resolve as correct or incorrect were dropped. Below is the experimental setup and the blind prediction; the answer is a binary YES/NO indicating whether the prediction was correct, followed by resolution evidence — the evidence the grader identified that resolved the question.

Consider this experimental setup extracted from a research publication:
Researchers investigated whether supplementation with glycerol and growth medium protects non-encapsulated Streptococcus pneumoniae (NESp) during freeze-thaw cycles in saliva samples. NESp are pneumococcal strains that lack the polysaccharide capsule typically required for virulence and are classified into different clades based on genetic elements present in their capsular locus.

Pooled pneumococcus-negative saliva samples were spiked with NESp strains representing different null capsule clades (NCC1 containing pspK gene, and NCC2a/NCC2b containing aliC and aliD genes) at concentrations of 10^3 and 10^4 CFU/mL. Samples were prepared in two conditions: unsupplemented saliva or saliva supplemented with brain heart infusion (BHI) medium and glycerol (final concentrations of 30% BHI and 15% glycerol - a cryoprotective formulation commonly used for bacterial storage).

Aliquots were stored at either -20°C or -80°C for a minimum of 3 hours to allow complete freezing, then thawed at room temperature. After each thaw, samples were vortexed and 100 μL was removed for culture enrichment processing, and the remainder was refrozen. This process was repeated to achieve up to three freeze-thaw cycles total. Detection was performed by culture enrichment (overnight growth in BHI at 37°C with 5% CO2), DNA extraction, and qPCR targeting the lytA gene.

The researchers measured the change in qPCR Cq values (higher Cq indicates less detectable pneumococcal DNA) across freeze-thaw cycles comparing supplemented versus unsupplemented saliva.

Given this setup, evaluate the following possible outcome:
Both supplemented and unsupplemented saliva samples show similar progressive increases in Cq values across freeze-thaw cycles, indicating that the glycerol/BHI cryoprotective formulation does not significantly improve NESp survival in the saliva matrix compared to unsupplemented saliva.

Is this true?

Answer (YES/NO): NO